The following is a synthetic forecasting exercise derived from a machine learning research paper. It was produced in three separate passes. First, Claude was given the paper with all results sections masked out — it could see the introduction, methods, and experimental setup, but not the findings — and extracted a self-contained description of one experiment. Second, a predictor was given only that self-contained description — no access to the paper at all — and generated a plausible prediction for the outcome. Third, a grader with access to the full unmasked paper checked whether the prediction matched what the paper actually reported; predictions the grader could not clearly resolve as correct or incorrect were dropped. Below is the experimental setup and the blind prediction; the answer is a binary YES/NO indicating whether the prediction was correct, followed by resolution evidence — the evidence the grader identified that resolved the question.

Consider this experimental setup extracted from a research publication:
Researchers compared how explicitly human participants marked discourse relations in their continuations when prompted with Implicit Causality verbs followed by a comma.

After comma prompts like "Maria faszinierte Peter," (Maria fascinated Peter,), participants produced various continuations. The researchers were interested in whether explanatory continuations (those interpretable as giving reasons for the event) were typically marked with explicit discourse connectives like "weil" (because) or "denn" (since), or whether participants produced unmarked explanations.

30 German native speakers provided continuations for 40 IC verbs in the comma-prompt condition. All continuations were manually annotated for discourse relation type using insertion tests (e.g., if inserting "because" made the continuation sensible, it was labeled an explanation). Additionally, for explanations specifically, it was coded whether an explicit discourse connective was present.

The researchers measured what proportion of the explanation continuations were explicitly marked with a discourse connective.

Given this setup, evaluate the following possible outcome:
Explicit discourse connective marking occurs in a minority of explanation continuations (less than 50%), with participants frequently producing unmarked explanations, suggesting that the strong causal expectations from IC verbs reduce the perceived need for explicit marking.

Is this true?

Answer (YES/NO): NO